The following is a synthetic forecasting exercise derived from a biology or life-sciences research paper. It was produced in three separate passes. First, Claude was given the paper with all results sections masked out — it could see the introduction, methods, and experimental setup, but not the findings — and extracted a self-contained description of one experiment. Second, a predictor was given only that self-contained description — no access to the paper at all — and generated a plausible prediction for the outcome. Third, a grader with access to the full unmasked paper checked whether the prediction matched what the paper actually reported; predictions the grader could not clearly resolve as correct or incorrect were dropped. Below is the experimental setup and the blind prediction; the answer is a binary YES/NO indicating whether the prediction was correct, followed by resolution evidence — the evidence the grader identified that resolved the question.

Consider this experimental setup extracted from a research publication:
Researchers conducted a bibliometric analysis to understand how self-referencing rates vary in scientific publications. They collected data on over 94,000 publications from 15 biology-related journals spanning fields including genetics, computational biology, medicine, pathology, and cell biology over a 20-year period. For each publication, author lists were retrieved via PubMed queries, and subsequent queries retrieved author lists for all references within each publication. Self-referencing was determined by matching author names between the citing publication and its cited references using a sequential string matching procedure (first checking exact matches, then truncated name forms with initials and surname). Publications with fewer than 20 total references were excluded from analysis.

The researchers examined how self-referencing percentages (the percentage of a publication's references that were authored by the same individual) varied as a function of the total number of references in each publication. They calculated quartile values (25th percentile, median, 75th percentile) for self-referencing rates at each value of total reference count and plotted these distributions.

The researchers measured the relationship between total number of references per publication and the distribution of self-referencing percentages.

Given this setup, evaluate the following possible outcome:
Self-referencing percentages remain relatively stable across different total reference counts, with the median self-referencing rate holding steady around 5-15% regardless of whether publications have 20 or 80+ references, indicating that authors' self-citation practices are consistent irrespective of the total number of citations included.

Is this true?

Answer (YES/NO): NO